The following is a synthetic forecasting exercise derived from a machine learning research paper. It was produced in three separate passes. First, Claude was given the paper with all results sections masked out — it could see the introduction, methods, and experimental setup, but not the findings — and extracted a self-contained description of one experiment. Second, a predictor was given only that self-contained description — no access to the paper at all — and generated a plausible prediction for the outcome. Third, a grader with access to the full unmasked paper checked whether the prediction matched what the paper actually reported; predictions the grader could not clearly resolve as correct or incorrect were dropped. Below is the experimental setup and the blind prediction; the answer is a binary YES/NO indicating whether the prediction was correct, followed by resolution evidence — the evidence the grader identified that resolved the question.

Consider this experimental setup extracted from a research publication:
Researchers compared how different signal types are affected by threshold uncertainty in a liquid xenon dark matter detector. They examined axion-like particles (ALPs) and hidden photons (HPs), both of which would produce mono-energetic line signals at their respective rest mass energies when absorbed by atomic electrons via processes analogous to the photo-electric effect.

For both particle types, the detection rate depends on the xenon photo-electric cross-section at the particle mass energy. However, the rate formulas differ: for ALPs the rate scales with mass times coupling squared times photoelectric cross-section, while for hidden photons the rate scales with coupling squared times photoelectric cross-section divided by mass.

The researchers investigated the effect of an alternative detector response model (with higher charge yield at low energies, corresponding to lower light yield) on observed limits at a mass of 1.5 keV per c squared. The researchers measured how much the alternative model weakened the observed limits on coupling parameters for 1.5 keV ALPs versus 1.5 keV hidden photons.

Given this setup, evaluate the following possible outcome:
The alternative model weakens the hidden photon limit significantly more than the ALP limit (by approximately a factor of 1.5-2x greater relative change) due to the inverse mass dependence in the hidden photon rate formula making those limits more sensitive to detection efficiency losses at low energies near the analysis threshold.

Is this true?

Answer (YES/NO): NO